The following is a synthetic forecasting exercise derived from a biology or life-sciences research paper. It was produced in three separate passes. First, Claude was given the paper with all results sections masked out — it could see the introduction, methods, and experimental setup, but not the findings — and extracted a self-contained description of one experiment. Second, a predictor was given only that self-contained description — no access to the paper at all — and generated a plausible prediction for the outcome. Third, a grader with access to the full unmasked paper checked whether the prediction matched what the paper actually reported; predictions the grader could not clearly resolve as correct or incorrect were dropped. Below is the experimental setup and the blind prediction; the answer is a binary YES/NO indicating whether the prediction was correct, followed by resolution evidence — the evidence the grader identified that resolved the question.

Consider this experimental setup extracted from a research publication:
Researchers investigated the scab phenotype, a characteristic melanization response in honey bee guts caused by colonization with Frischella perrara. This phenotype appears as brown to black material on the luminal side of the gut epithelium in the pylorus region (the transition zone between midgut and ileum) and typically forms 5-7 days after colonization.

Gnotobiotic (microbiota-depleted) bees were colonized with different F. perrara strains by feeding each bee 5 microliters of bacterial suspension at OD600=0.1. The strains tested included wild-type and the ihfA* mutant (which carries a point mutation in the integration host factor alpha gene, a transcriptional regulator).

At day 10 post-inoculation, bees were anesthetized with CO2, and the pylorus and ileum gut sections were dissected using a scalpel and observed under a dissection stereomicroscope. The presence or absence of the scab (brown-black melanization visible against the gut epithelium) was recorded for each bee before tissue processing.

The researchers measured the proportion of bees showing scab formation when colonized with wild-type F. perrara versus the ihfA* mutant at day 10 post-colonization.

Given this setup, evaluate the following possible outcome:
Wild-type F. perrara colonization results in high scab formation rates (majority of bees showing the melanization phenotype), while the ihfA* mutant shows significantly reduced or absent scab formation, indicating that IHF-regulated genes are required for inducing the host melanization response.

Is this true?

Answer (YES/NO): YES